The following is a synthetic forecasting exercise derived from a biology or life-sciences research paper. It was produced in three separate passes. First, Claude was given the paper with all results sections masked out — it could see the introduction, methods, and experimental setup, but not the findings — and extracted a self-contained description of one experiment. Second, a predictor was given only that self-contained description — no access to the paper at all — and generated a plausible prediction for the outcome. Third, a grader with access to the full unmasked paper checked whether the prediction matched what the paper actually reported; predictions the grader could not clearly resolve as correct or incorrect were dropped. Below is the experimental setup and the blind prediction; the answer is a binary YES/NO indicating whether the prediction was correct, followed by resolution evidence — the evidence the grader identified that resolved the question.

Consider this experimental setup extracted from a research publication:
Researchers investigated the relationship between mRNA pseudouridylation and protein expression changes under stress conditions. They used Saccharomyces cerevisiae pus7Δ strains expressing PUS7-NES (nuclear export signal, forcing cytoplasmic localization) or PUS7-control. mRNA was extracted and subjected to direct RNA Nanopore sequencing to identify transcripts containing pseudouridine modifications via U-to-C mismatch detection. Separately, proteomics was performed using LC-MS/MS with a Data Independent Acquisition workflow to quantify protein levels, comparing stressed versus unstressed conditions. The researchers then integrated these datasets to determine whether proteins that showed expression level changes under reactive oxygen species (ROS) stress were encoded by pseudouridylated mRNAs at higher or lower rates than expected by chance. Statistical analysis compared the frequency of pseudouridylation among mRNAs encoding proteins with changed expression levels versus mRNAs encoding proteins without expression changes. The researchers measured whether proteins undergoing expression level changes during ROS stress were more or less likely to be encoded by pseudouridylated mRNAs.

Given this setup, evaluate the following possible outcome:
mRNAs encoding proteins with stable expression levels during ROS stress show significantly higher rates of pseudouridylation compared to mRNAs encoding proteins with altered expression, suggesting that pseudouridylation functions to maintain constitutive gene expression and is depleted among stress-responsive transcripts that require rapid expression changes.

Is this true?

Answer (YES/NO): NO